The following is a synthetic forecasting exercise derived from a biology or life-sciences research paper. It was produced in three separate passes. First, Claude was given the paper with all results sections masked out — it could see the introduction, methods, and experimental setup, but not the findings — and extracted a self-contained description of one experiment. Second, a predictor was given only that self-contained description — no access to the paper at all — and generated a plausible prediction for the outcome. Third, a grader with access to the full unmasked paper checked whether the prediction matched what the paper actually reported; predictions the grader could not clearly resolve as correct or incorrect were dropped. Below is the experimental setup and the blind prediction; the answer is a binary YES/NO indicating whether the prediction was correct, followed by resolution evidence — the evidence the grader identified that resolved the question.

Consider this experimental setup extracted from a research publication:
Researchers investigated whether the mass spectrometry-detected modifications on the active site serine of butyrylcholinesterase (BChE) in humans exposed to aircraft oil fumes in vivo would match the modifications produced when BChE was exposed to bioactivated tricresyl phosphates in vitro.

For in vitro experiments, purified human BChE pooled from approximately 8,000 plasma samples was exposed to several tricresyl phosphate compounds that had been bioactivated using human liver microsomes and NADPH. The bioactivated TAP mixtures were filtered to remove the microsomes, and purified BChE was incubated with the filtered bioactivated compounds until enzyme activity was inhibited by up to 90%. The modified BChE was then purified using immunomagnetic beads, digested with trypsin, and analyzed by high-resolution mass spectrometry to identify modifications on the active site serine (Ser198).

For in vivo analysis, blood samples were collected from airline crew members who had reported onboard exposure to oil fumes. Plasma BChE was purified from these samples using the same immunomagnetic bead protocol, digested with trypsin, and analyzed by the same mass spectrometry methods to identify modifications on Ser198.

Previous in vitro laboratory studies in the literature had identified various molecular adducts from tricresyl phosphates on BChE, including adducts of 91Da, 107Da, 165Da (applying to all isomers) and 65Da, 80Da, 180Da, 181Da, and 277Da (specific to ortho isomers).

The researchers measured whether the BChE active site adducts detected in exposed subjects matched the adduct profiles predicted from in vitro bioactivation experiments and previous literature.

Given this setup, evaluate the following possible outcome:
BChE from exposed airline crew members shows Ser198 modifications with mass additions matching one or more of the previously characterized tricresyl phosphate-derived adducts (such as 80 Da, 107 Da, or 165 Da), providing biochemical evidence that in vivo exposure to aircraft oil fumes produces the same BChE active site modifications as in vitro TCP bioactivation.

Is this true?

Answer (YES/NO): NO